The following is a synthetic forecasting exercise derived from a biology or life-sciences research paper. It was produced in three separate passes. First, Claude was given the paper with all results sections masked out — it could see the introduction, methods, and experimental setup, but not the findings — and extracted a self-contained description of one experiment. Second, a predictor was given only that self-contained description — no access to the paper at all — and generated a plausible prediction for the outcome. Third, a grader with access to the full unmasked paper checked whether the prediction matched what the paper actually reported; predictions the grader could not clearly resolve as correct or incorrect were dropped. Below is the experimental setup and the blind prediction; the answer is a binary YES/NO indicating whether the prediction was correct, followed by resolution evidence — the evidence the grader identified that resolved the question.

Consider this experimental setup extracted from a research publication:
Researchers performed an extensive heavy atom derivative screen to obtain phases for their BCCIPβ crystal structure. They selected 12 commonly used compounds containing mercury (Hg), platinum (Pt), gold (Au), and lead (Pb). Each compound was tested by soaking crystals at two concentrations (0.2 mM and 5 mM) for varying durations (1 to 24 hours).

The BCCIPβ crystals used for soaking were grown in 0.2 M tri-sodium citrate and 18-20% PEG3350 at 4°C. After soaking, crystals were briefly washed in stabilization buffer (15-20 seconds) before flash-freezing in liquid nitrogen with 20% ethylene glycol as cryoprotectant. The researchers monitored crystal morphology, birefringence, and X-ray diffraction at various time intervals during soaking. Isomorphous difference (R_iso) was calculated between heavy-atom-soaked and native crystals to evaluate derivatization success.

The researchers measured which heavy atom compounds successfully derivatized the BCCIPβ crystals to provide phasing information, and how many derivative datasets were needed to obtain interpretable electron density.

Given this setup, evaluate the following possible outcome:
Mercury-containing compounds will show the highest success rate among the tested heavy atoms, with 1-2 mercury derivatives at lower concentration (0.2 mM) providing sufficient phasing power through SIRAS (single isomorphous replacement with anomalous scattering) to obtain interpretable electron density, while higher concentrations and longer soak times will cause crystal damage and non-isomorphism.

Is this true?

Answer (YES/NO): NO